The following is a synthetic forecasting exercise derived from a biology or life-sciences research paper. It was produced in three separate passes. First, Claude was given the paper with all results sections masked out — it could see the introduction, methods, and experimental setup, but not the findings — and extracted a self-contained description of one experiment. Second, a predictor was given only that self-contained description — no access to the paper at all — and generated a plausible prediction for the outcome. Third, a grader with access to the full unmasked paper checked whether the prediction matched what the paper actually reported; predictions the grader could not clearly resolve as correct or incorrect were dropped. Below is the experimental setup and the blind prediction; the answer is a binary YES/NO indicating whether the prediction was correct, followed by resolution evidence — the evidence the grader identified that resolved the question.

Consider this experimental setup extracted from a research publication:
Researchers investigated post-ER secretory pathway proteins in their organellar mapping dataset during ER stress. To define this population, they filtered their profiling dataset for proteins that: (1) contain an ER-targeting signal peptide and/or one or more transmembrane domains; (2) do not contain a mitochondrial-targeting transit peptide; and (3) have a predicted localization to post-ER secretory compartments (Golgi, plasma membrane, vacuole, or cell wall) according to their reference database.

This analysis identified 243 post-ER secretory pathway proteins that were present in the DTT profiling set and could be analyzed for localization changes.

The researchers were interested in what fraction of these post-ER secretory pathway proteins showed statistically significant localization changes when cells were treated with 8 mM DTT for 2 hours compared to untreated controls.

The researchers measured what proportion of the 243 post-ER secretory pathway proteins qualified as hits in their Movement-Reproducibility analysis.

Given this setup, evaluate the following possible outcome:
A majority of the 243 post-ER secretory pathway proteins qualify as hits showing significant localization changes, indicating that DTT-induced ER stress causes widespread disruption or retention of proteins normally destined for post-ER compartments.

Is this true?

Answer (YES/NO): NO